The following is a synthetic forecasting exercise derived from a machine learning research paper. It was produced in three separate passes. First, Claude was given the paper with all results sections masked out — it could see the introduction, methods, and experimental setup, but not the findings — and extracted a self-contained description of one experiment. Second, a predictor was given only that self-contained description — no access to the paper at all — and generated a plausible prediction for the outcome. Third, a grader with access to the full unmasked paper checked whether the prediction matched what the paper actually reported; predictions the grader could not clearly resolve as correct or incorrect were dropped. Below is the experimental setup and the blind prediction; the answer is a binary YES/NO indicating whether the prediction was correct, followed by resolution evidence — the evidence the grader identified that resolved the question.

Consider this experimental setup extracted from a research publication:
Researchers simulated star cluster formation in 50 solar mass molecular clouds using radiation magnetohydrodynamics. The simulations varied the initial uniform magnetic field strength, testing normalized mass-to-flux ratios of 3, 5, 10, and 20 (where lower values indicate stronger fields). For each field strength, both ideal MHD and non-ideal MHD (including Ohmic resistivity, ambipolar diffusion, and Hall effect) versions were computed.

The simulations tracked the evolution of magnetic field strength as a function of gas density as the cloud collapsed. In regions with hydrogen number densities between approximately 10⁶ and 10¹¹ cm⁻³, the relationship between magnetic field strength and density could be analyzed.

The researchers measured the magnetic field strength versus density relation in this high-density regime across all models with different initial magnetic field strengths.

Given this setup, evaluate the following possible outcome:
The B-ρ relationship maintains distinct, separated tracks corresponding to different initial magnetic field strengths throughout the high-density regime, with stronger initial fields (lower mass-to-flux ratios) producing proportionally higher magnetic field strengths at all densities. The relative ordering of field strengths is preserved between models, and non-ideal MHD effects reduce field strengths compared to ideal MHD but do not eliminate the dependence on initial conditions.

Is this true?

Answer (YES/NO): NO